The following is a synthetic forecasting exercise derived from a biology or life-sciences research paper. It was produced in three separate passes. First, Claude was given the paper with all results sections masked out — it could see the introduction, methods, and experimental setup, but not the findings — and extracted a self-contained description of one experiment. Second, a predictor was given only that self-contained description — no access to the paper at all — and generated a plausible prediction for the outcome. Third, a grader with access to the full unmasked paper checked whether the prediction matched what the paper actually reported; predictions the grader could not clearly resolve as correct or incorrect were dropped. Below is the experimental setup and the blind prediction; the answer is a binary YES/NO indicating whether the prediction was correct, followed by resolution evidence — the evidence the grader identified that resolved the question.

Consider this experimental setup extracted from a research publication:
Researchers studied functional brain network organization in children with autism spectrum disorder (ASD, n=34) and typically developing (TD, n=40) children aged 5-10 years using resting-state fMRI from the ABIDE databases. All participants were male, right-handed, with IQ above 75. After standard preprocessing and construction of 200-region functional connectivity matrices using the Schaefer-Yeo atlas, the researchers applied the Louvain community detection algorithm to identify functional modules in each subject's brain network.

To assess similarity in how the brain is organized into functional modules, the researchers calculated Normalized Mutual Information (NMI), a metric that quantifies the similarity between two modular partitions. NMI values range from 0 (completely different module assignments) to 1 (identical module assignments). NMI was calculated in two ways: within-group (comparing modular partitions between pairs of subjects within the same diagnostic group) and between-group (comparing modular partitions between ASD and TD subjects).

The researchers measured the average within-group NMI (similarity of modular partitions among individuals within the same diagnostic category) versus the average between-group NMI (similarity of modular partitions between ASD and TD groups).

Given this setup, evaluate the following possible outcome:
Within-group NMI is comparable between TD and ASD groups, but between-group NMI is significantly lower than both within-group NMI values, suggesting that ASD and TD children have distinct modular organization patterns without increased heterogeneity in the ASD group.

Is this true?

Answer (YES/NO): NO